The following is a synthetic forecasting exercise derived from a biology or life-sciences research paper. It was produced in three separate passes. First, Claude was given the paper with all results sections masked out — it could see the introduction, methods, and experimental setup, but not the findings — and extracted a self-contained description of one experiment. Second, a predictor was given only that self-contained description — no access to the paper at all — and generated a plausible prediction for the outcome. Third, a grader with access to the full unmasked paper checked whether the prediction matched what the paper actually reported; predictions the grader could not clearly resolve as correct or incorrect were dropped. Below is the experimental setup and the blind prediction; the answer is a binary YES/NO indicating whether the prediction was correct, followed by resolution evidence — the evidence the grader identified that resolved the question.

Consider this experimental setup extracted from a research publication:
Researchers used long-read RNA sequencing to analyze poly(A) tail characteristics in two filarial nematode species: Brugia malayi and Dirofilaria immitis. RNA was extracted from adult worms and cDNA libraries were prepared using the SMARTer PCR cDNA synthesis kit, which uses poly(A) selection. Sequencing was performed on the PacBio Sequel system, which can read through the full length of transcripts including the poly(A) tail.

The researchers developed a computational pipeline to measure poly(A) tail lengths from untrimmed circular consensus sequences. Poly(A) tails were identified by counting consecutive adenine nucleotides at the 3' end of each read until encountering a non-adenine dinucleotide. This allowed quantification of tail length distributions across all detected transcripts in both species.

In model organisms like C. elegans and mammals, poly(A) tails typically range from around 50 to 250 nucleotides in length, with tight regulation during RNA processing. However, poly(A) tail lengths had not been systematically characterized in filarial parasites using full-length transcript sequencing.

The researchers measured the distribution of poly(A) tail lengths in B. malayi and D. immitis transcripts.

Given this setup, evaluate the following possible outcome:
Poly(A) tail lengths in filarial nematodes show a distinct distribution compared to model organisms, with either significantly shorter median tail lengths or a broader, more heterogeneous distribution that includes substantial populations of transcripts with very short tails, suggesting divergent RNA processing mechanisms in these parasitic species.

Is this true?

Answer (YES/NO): YES